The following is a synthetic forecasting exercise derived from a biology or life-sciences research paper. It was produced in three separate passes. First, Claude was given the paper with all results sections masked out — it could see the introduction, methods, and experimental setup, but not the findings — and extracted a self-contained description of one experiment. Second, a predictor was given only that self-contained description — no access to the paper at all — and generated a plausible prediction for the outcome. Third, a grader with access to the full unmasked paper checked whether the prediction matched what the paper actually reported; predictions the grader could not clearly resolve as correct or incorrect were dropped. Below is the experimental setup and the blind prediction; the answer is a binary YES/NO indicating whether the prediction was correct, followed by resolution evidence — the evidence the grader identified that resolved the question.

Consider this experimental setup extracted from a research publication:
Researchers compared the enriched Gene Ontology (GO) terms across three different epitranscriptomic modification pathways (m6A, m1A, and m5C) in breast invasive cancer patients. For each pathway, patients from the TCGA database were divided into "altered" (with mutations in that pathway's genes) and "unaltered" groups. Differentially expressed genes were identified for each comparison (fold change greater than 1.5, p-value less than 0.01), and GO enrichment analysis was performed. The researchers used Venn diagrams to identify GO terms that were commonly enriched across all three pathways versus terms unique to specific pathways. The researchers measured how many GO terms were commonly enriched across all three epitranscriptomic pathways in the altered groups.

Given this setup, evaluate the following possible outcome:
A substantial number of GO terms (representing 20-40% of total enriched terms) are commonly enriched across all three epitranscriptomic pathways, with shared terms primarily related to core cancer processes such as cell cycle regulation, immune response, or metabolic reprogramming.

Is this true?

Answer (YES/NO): NO